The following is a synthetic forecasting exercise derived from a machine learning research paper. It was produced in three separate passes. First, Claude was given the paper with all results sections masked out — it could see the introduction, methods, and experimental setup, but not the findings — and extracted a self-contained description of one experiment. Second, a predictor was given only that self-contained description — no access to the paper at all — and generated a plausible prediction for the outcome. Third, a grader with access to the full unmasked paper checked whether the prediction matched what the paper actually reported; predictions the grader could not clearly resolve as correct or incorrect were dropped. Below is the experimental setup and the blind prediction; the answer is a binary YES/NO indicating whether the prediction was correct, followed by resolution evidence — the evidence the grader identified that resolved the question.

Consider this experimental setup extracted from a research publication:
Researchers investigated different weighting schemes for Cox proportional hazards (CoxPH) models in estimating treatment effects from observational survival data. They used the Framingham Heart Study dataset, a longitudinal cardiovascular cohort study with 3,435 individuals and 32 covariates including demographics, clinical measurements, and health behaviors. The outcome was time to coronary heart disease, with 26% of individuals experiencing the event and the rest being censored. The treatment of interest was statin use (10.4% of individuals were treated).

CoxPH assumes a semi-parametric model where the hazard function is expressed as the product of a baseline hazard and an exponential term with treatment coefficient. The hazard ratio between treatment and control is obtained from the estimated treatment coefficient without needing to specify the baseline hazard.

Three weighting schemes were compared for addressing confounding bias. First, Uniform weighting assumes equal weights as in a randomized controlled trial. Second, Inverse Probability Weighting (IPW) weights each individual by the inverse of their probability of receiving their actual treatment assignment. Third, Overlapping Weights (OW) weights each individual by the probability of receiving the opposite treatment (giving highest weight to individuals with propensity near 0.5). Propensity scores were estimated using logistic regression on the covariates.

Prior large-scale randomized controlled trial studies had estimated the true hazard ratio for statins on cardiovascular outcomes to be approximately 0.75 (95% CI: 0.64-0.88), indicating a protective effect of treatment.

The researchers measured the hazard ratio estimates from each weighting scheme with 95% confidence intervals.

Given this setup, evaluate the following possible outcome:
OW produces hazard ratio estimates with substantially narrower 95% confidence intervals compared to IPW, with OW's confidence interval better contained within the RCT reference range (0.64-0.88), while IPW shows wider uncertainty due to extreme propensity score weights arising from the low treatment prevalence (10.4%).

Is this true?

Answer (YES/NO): NO